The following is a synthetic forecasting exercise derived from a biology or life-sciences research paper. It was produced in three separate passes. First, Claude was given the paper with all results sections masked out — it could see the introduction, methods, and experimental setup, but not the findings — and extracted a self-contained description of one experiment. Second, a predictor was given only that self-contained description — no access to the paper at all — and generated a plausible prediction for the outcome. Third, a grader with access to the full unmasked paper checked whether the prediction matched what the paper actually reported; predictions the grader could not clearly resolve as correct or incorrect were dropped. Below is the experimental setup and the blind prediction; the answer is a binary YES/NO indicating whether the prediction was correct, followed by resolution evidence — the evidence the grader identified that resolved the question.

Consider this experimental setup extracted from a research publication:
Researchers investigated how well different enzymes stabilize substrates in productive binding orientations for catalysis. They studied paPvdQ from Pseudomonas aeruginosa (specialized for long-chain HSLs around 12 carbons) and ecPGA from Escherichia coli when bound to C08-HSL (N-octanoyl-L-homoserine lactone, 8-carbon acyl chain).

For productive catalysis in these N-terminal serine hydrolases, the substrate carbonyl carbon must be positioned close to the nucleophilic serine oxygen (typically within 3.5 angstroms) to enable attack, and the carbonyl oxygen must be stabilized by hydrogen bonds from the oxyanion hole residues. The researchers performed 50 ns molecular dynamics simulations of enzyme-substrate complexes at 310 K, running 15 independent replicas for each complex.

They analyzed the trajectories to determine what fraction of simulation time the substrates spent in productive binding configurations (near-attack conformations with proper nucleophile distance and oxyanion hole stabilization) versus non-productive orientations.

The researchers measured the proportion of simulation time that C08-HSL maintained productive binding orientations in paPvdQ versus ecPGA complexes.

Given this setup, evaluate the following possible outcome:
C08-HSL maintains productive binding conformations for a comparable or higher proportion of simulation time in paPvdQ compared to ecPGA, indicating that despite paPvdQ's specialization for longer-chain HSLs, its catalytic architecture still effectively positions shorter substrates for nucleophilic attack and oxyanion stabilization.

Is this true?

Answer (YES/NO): YES